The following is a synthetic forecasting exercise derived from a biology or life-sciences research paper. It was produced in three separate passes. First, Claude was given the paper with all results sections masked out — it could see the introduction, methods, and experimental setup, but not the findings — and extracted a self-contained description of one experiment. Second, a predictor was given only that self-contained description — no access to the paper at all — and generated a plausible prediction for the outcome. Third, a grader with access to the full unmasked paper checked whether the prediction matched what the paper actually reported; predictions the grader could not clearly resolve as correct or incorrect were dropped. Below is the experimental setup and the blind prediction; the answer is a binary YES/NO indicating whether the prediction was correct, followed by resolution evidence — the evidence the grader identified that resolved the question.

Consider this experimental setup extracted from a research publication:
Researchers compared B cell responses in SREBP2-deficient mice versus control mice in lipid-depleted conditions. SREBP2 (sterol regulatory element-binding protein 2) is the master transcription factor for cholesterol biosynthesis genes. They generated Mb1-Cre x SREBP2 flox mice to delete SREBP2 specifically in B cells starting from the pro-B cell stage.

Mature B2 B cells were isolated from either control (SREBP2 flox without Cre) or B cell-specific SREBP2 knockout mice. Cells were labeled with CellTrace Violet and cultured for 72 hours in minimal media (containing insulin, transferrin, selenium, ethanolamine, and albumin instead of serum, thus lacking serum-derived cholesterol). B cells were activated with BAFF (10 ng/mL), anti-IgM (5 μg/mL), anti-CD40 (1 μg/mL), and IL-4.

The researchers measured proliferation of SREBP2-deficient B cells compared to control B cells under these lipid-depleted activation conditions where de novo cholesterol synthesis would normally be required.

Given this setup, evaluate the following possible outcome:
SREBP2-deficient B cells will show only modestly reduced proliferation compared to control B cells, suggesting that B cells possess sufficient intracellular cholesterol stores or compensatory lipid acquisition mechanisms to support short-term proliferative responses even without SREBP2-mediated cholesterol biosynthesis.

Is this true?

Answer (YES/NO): NO